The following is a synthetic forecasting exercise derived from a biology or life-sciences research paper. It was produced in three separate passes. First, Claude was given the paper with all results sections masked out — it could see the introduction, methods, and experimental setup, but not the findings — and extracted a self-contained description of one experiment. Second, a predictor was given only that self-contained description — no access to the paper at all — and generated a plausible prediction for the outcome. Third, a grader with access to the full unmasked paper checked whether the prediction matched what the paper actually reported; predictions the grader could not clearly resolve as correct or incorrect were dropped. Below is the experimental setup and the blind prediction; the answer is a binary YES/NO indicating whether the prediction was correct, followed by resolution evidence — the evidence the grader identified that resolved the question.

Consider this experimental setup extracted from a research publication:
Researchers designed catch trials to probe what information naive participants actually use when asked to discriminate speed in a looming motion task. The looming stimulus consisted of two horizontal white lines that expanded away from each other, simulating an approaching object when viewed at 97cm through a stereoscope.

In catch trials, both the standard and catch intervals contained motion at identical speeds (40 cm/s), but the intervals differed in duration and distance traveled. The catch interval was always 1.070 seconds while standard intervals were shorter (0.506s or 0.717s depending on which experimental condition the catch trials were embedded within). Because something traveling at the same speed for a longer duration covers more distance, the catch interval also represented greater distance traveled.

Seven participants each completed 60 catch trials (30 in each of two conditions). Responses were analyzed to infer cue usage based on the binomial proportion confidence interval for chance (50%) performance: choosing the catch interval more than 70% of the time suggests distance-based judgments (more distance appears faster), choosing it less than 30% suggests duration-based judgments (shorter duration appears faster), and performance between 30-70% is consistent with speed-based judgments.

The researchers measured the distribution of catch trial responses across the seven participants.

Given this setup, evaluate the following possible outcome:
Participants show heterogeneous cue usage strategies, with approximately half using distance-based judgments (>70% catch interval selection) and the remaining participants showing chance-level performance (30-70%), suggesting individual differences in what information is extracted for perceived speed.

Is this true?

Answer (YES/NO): NO